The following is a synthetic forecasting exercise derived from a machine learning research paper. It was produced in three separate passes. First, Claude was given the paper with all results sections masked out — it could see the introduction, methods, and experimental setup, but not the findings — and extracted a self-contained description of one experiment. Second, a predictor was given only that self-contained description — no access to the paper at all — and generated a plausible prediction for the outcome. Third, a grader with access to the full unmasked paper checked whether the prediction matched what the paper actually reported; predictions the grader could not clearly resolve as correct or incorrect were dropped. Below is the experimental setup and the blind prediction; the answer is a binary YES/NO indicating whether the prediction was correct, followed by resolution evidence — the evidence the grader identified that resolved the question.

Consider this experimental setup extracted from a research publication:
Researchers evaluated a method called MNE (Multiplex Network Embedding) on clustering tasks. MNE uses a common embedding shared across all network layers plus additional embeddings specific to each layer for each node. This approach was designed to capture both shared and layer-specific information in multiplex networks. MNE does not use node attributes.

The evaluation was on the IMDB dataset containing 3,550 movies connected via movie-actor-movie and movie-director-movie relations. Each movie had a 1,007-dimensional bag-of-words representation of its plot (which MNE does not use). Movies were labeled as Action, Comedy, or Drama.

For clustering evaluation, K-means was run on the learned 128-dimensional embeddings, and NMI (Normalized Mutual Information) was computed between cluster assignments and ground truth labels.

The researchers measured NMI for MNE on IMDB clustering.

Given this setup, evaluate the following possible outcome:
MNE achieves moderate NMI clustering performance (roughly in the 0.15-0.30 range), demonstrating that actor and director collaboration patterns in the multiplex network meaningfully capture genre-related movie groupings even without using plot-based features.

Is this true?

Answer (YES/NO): NO